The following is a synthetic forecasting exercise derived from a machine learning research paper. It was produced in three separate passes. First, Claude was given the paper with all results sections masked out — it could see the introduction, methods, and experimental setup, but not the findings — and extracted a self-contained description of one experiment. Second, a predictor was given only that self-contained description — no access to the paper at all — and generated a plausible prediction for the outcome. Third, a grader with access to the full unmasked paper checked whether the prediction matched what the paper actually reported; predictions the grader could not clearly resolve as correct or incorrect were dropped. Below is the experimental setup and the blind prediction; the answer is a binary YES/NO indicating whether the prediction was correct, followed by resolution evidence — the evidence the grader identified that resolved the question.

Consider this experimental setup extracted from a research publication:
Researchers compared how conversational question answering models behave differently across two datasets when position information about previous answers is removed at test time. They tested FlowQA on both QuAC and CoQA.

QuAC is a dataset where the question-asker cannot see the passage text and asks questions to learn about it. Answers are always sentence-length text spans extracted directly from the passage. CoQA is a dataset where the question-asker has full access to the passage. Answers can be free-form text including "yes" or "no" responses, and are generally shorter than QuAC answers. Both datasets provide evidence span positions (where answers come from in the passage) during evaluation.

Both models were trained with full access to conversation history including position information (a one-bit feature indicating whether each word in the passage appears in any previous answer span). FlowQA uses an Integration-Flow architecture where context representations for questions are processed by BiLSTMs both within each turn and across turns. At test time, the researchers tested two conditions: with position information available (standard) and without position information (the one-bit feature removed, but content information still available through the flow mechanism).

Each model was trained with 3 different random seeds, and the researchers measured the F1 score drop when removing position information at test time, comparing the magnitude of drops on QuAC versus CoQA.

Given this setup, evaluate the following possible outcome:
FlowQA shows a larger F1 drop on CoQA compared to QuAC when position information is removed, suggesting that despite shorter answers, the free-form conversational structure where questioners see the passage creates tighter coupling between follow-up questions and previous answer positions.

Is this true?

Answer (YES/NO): NO